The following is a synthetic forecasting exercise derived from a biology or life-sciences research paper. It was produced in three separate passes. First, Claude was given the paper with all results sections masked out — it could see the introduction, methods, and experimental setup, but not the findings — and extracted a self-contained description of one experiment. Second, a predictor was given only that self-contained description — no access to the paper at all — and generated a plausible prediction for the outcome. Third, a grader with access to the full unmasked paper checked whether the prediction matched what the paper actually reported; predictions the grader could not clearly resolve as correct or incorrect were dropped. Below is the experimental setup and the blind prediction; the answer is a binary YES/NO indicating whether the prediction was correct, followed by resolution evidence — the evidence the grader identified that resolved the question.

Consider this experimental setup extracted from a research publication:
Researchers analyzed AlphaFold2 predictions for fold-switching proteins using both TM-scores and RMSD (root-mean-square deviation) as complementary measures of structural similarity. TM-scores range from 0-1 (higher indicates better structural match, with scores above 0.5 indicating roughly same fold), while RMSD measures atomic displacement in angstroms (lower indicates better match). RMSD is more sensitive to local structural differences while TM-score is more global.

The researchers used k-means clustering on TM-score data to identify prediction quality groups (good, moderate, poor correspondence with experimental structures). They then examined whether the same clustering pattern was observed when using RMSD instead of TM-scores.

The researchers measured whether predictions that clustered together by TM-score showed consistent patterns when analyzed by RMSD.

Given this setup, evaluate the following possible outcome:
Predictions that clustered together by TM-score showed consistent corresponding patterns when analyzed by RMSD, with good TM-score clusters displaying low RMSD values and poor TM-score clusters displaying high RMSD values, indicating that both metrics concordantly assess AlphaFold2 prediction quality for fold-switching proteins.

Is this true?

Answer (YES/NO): YES